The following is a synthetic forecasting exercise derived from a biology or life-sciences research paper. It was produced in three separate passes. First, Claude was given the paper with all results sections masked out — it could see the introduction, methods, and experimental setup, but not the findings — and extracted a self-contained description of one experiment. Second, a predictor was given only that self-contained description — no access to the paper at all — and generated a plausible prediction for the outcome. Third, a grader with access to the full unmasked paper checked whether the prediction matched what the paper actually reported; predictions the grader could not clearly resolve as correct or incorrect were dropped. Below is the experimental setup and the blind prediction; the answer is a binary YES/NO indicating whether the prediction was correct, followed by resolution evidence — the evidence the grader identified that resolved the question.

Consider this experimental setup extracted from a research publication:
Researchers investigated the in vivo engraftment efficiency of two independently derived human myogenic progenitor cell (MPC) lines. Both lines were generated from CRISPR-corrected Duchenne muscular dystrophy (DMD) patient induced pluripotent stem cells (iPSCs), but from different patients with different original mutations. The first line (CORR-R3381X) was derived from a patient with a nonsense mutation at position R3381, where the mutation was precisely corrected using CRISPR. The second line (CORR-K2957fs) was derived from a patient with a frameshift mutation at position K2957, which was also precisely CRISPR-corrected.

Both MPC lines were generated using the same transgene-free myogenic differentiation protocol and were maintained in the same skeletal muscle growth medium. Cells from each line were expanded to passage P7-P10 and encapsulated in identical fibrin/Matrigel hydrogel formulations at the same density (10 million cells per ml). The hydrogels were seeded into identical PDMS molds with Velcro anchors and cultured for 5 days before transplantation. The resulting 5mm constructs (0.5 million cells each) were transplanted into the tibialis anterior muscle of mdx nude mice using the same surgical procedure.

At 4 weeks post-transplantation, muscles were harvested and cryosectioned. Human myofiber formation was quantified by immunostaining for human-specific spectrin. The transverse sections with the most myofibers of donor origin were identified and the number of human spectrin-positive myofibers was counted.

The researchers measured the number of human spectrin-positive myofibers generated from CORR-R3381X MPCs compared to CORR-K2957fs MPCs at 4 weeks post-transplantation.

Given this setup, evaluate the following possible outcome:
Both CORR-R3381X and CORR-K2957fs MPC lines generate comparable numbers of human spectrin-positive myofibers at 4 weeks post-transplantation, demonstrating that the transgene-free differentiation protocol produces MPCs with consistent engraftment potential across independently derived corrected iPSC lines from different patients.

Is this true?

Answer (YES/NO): NO